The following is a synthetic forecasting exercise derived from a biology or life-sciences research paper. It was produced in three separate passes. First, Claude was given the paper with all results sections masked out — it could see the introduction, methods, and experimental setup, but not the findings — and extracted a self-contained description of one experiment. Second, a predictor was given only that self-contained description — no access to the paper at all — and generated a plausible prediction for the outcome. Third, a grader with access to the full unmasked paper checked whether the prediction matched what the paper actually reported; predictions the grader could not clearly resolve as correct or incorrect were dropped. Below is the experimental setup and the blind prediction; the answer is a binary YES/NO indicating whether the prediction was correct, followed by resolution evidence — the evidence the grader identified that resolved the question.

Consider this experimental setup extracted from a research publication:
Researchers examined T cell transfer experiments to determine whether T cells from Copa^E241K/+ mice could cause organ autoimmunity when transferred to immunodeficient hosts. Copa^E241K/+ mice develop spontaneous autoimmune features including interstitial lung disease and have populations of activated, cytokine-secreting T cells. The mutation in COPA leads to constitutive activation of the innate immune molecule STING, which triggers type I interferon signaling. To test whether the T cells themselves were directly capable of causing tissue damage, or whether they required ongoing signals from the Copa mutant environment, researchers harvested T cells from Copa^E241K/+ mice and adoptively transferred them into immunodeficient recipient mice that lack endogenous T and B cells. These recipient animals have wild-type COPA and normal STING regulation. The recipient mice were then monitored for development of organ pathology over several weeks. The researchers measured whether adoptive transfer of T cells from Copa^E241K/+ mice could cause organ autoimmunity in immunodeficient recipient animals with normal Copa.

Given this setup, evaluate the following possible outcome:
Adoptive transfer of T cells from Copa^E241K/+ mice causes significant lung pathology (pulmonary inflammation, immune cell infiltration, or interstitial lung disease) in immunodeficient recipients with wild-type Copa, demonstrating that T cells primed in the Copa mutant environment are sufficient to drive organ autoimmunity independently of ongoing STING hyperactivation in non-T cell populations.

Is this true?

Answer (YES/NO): YES